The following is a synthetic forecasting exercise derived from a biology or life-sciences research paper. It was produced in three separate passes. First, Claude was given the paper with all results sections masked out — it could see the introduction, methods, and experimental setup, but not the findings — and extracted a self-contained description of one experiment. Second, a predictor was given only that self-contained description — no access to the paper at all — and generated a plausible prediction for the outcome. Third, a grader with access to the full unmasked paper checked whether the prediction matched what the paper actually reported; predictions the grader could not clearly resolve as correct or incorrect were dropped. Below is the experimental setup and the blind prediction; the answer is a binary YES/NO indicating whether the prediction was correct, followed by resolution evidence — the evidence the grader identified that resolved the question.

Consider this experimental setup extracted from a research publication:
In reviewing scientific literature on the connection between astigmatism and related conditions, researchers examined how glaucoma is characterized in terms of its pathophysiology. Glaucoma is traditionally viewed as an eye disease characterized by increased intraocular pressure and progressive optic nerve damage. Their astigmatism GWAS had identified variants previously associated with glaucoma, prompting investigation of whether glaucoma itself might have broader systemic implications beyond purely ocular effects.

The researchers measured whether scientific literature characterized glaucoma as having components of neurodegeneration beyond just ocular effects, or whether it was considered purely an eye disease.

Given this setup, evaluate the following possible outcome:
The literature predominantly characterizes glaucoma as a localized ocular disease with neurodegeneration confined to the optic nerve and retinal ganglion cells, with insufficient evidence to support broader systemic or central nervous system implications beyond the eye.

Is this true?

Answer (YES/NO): NO